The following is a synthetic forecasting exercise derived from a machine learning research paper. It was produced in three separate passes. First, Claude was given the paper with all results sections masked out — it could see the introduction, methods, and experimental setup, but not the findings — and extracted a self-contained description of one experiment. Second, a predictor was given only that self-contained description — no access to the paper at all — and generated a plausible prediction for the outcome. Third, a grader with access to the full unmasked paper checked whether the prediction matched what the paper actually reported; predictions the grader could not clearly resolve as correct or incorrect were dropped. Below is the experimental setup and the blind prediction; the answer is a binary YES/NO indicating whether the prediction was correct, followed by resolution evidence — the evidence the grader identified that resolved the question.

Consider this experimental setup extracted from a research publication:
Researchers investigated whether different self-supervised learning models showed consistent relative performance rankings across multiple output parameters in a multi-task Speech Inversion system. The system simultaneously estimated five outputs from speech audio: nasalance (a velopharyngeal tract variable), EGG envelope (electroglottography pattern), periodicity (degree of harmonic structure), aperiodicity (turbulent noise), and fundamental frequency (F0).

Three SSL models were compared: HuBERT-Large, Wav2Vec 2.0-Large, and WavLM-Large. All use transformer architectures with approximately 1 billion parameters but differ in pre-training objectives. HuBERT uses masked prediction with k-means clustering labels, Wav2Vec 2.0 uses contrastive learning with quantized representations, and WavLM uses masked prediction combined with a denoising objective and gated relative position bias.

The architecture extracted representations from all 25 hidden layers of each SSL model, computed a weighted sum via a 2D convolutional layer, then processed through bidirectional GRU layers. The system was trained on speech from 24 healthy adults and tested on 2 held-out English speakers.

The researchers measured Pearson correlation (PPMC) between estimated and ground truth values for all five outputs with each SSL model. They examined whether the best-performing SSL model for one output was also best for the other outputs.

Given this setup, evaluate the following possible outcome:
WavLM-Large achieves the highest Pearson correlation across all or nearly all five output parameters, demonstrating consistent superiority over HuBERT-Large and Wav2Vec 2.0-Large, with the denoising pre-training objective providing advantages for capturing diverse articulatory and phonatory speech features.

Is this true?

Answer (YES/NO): YES